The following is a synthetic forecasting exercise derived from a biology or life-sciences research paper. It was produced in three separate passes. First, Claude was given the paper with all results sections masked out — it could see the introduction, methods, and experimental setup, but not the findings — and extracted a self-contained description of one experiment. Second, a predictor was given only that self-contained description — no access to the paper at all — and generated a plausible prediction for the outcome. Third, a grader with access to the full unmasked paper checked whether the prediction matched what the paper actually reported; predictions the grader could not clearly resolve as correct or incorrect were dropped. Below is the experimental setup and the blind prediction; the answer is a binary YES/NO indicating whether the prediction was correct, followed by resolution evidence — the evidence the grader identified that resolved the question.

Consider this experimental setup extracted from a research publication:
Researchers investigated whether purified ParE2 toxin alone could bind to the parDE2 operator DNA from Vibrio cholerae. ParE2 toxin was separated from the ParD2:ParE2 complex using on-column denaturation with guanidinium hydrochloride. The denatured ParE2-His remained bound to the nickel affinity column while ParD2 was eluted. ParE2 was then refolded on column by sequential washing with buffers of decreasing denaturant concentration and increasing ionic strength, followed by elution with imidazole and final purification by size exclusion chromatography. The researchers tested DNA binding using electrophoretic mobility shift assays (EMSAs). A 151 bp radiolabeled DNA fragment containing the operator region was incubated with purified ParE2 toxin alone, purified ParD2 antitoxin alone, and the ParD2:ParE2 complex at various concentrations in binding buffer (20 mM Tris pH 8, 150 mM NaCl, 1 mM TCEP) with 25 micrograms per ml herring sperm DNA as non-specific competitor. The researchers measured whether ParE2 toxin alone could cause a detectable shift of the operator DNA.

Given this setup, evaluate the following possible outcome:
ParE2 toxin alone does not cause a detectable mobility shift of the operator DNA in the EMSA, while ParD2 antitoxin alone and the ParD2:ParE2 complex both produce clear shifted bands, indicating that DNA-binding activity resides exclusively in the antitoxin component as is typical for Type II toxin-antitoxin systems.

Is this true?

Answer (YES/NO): YES